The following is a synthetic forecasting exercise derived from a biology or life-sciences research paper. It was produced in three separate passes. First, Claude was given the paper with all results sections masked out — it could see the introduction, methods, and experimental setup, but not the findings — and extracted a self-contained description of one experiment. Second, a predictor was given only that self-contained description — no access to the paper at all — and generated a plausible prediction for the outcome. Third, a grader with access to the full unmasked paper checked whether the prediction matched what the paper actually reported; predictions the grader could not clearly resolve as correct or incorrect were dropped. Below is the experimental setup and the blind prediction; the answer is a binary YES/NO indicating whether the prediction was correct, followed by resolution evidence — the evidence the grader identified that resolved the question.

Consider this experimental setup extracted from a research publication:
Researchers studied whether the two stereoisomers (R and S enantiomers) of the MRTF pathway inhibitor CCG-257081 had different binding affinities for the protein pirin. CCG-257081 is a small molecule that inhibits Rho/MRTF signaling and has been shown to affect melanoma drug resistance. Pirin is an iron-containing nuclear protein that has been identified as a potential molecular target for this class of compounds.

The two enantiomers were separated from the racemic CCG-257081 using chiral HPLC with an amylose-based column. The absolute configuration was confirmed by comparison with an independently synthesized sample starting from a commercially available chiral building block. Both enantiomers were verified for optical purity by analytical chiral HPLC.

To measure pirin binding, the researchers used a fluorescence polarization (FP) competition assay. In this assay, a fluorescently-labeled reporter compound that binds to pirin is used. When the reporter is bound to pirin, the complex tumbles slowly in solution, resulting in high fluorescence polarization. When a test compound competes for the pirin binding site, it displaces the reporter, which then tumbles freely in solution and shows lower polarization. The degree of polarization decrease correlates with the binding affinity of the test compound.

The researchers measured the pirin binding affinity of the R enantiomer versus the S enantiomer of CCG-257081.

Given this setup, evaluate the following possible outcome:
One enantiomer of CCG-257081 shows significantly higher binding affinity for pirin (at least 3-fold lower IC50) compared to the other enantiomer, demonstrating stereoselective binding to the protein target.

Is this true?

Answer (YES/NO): NO